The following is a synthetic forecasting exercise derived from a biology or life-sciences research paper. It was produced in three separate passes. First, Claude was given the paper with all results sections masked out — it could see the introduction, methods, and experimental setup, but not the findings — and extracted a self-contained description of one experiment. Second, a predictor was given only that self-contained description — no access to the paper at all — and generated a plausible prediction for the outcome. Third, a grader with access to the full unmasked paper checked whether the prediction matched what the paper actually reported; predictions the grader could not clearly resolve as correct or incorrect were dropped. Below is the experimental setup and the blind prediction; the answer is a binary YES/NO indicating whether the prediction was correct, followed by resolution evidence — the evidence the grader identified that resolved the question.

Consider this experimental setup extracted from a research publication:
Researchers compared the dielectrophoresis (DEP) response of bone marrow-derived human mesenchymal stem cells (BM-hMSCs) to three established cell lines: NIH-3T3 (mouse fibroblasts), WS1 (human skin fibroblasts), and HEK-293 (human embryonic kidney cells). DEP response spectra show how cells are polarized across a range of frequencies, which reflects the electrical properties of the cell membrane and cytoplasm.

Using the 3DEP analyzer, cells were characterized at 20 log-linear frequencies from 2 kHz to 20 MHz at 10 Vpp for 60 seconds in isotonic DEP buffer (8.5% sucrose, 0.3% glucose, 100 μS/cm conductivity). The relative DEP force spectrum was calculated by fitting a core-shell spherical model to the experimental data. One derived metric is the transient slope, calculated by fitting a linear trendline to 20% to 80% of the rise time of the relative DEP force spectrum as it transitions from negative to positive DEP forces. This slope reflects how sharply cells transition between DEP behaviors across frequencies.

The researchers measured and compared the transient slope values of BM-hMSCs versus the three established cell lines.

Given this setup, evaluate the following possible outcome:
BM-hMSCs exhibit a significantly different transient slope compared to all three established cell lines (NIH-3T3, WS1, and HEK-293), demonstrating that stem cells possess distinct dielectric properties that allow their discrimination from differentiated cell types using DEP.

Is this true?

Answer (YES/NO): NO